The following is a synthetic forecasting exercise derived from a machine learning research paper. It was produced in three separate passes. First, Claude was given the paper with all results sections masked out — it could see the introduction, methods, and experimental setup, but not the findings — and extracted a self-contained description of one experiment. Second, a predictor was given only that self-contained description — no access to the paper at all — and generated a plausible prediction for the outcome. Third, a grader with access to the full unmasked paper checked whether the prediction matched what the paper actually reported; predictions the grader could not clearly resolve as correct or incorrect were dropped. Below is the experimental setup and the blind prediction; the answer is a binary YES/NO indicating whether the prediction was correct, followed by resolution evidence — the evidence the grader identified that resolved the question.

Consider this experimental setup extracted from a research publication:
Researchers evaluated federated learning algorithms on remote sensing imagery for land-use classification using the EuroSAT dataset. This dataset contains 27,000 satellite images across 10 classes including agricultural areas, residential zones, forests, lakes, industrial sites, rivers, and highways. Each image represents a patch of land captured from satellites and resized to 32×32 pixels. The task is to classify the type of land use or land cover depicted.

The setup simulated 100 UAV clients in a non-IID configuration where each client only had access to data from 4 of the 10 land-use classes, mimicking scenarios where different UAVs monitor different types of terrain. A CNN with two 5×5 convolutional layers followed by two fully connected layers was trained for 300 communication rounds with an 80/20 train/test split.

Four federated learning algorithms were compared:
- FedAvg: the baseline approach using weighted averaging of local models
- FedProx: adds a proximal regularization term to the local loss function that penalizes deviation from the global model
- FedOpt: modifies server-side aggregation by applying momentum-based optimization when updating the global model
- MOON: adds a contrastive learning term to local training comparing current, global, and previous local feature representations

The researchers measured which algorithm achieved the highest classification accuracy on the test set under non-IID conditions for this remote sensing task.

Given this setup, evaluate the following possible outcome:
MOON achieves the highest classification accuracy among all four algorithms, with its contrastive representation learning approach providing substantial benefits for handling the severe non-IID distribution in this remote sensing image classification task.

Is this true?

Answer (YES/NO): NO